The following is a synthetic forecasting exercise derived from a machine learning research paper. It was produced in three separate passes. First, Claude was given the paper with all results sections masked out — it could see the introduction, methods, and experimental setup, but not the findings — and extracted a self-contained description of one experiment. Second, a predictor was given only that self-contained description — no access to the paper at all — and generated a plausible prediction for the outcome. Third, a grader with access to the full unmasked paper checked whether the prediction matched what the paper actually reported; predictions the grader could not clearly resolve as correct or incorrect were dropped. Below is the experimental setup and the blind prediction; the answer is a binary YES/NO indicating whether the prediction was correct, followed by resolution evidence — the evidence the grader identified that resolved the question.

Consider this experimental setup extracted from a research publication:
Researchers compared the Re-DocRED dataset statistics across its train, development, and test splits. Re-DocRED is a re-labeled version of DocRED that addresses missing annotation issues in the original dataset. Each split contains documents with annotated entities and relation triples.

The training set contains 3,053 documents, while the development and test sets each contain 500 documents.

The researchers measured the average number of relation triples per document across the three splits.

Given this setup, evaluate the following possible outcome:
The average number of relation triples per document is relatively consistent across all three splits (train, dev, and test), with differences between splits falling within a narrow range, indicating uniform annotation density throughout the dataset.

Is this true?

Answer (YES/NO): NO